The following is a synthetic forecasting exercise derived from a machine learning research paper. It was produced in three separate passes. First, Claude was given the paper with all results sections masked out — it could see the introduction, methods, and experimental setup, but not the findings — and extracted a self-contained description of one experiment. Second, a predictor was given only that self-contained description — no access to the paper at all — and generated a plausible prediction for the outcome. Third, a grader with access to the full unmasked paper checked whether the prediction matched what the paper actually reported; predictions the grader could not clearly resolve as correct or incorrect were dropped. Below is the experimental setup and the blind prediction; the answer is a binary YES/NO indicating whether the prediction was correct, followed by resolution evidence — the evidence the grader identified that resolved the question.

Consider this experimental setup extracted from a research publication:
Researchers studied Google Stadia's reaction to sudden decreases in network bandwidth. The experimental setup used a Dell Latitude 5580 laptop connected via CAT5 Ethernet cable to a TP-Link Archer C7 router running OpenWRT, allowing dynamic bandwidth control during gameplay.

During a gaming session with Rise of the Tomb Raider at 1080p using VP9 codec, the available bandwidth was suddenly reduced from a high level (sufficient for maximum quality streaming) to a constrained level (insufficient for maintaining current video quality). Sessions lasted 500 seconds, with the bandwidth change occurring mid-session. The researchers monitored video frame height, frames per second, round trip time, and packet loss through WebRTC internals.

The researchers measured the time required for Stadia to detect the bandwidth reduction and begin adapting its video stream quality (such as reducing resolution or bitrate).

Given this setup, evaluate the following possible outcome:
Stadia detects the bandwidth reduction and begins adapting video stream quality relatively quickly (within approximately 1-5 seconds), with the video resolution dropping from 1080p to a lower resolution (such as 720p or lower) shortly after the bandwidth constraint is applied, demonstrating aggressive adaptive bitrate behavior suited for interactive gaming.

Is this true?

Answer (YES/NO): NO